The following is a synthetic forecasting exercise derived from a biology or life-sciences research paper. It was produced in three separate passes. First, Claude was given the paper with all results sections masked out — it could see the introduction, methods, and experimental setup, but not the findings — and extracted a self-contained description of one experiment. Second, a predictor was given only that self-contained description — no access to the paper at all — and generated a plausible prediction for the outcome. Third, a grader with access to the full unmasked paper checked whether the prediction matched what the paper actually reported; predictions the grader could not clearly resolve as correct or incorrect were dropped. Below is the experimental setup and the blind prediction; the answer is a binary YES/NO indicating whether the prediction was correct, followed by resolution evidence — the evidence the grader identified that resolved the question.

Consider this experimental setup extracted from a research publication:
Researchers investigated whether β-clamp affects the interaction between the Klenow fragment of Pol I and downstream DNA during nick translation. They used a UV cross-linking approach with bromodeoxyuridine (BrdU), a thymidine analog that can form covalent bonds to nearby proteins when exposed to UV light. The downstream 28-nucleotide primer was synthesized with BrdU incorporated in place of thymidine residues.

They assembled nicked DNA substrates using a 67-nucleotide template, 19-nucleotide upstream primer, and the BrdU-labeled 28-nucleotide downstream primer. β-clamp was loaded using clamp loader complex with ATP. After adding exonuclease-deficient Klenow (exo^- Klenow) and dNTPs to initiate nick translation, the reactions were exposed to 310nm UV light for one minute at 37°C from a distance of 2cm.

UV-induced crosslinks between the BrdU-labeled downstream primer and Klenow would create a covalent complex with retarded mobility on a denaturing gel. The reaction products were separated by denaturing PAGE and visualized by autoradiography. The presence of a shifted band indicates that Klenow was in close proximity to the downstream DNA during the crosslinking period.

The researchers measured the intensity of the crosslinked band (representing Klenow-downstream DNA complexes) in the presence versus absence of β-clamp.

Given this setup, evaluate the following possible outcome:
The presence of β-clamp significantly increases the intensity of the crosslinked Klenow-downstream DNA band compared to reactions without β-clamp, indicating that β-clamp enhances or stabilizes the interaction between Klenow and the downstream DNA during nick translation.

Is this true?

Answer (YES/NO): NO